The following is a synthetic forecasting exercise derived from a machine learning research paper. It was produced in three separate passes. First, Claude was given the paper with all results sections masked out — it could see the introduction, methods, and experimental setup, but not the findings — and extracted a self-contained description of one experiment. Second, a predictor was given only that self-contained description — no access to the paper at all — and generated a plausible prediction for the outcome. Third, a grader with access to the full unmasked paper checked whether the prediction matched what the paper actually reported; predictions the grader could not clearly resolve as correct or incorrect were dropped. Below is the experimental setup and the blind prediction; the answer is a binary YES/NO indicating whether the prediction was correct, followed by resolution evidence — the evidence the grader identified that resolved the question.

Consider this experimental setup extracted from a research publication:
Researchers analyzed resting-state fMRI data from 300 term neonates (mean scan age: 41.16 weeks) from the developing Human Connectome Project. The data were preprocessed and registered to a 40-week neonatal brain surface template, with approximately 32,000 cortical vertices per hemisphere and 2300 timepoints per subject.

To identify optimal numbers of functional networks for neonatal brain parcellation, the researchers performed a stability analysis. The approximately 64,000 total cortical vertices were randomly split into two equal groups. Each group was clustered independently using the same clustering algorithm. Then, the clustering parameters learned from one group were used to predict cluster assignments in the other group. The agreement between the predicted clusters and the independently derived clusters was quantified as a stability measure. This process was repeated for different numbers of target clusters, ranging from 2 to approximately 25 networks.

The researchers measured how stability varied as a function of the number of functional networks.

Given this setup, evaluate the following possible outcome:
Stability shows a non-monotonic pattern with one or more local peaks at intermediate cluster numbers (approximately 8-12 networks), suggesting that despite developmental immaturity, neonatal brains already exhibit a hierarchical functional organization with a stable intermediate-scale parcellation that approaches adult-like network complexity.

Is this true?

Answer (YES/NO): NO